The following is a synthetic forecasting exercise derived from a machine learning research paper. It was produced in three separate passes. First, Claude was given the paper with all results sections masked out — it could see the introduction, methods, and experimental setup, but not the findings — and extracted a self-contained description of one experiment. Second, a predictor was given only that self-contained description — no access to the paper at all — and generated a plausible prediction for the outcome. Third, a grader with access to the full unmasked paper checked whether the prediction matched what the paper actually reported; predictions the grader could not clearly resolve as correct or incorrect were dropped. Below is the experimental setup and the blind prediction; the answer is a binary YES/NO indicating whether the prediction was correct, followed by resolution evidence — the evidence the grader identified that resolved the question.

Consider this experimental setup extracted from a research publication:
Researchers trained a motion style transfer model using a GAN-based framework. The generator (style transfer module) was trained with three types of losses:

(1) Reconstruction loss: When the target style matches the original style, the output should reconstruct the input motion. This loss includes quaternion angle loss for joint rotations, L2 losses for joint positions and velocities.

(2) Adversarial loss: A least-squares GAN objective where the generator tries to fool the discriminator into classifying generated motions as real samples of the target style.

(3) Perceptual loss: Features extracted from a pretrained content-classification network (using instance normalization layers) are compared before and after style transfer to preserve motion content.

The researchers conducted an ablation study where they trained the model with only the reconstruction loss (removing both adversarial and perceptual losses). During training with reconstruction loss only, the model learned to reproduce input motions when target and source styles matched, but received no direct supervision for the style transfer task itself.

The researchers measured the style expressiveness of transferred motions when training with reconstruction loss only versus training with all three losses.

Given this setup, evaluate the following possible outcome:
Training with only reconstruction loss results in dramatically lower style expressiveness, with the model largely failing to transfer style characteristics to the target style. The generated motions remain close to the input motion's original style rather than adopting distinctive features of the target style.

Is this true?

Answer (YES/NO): YES